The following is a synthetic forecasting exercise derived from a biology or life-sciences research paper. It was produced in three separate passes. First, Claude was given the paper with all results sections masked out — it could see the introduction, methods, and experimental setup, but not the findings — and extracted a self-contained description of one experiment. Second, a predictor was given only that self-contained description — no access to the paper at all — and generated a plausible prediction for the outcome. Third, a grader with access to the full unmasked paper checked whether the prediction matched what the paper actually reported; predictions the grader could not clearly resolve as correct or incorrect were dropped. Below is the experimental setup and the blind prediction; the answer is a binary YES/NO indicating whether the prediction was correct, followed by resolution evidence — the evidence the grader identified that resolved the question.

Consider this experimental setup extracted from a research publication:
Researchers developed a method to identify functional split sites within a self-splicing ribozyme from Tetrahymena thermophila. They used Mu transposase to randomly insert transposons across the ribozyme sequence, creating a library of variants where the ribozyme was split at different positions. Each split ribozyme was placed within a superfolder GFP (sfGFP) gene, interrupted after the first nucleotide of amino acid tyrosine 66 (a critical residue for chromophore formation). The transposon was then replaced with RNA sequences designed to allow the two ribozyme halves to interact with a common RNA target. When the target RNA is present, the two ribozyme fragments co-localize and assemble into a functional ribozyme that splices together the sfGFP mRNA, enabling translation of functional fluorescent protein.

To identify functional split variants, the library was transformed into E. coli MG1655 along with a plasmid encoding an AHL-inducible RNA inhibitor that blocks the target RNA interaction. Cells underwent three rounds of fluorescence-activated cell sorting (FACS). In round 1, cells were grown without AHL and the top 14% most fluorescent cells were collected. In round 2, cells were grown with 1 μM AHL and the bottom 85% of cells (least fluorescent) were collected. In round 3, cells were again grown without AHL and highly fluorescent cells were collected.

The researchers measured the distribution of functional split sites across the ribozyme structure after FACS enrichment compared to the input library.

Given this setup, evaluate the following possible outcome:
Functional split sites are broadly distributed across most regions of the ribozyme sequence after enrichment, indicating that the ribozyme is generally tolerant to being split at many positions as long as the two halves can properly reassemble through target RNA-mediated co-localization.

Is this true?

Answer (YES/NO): NO